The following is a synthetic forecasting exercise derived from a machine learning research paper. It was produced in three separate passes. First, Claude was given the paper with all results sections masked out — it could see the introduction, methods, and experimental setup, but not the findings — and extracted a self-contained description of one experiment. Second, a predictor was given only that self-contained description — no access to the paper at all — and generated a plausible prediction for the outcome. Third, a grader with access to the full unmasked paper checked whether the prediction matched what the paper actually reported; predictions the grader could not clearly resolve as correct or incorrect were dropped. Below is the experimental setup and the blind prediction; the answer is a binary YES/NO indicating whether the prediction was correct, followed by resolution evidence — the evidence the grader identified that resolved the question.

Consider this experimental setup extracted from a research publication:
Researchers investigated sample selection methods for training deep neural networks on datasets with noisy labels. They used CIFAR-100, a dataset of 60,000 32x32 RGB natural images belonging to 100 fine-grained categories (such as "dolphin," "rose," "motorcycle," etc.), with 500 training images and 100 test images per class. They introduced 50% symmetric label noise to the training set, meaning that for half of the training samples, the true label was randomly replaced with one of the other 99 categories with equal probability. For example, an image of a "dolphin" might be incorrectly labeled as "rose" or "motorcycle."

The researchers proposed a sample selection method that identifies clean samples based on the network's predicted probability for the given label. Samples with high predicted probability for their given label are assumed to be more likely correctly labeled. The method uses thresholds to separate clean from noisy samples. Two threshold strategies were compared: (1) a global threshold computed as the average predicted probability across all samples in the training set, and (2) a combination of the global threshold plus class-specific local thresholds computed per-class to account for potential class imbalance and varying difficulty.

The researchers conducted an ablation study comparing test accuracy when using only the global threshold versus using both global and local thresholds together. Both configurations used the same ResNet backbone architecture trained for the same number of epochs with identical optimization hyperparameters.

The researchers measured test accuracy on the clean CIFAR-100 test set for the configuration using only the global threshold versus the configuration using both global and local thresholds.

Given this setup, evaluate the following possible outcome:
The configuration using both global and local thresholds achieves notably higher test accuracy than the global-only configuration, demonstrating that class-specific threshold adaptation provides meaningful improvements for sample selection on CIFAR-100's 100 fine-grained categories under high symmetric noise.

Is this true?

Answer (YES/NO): YES